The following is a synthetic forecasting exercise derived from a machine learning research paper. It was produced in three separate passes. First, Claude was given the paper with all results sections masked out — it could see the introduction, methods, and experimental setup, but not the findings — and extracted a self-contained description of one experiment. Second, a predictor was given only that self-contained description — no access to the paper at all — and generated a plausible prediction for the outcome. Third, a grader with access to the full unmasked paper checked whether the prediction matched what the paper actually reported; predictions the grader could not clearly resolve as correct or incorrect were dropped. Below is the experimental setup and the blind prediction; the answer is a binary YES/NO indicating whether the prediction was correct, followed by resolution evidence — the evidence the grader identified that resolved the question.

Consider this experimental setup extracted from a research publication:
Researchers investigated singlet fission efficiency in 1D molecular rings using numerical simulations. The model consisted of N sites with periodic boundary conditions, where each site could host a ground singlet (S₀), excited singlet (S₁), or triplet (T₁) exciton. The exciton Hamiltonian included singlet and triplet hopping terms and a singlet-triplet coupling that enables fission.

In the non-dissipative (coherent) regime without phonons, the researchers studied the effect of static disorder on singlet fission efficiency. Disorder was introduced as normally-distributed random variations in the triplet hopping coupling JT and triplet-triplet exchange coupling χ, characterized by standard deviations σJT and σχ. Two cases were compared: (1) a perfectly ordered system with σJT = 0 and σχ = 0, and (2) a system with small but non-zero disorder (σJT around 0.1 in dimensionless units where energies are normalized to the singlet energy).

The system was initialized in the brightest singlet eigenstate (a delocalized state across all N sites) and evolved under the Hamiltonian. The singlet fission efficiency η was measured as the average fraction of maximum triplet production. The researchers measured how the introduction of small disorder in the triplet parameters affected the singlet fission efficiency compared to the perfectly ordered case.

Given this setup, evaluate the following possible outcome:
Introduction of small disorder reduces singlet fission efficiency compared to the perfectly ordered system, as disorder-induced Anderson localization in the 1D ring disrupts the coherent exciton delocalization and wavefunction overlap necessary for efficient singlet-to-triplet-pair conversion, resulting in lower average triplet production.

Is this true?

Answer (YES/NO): NO